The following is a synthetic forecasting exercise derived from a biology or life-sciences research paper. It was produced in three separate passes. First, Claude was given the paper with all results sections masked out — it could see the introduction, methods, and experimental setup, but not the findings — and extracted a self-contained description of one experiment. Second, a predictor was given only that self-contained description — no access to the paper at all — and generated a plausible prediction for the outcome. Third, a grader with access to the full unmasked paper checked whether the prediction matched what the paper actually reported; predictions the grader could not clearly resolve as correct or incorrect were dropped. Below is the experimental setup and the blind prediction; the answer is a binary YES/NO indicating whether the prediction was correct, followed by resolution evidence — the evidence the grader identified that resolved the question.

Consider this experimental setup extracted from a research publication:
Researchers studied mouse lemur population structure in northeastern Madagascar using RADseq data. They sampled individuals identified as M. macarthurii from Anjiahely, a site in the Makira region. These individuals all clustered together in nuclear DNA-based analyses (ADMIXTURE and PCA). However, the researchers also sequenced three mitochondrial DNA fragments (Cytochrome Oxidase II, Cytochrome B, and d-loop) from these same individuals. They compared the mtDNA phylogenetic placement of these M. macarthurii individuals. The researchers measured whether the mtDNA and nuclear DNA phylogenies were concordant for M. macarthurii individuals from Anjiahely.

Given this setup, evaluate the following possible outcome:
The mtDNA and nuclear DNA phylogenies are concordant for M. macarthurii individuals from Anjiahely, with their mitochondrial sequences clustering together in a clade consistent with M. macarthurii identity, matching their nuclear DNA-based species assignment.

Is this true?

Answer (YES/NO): NO